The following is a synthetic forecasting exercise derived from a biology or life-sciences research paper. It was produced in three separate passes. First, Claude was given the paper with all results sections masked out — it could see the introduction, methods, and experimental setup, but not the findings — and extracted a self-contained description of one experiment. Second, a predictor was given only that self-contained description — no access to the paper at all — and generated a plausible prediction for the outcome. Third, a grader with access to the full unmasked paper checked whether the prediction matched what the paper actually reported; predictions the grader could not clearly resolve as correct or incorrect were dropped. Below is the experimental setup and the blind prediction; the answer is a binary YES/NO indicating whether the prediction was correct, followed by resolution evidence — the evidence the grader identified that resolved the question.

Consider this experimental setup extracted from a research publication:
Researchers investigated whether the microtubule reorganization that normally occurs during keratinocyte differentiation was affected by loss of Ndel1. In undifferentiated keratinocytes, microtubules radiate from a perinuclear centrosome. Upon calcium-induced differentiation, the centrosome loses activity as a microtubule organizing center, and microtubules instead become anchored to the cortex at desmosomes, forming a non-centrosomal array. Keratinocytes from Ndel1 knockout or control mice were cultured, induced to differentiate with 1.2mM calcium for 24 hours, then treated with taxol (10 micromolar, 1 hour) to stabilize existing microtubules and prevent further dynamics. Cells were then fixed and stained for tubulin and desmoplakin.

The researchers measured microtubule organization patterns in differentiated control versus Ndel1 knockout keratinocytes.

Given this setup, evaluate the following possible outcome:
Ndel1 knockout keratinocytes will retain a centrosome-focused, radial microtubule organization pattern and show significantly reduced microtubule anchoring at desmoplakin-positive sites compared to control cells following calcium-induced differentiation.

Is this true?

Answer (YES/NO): NO